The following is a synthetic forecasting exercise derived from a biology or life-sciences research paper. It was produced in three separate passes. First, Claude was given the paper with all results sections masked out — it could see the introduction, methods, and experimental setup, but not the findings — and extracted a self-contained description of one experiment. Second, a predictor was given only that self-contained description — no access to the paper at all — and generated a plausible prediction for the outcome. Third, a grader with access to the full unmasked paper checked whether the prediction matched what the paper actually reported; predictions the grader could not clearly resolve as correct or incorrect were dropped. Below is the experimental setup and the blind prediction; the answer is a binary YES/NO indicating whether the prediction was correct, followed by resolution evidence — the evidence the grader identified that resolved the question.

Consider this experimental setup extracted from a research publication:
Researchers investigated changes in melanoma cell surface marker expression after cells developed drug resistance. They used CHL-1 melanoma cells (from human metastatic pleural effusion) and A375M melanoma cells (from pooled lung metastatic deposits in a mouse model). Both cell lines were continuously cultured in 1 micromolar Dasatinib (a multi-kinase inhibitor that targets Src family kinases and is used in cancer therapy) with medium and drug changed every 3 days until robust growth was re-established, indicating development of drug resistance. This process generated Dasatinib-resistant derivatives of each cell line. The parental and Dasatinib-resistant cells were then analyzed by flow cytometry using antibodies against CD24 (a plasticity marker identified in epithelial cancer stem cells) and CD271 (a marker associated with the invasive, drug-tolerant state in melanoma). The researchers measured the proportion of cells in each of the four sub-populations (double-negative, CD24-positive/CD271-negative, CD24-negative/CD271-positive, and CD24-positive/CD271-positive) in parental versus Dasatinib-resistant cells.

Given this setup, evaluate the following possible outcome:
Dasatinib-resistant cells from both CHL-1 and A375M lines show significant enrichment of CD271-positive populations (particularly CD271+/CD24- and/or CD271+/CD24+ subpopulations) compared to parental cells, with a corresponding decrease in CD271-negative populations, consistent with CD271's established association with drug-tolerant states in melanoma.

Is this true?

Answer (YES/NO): NO